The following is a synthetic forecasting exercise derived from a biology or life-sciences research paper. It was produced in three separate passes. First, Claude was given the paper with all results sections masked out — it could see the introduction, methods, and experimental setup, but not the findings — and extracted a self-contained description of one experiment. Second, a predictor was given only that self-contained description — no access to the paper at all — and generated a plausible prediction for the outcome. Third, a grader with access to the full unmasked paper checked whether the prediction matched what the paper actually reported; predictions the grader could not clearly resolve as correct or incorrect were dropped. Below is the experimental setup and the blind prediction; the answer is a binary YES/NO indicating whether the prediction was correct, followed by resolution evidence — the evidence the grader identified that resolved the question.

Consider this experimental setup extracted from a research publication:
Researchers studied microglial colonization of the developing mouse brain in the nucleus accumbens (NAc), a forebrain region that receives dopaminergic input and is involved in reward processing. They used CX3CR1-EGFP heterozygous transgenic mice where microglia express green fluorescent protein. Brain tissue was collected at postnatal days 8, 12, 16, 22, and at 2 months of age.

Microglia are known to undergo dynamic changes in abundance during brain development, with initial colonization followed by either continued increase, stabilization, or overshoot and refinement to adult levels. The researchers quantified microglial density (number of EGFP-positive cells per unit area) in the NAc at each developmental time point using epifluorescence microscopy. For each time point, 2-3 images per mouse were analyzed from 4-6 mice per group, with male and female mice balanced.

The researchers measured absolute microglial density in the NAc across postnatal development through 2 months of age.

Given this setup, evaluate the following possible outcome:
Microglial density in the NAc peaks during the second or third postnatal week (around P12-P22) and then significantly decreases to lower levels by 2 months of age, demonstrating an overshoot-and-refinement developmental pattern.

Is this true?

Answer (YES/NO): YES